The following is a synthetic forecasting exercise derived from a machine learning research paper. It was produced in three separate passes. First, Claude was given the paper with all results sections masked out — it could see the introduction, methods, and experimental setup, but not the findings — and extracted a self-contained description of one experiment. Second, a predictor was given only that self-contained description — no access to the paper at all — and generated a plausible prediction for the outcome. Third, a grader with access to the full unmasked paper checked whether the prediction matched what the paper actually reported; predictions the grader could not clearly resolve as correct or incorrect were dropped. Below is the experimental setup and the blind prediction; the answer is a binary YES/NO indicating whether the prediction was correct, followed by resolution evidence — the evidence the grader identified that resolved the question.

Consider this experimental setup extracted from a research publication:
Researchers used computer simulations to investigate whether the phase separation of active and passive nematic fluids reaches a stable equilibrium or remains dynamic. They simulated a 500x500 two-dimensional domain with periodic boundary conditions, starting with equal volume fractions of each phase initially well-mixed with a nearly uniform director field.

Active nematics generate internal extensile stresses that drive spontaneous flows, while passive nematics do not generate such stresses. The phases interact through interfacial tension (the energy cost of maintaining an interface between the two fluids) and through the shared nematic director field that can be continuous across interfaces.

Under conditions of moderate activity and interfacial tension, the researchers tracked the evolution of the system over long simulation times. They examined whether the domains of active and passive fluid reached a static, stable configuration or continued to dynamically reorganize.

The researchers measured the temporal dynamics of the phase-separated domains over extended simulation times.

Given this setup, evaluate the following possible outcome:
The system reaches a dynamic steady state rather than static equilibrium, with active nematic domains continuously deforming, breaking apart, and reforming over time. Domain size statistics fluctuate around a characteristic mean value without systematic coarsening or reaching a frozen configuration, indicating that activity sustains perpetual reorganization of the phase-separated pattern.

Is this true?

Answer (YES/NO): YES